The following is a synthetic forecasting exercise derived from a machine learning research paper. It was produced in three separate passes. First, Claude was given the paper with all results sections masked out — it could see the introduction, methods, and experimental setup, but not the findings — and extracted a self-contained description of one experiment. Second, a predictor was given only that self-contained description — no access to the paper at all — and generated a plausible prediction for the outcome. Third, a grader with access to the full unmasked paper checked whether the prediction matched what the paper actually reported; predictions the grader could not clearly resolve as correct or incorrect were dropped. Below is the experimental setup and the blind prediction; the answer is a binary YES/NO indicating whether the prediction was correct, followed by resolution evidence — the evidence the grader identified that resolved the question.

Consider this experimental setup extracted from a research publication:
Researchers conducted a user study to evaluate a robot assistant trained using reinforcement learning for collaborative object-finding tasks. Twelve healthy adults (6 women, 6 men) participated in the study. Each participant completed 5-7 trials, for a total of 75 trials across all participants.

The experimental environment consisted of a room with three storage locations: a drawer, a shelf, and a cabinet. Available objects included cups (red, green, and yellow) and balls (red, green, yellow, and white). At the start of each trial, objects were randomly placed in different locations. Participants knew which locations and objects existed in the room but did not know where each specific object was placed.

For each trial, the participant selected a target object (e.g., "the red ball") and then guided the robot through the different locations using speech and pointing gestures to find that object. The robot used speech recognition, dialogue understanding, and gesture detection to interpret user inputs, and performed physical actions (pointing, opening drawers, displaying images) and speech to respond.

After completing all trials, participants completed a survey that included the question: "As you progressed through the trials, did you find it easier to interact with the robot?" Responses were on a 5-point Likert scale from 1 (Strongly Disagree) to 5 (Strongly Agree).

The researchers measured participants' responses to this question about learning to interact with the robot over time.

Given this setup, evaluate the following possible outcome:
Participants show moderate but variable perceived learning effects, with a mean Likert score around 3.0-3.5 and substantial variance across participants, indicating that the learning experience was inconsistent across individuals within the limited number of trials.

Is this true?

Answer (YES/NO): NO